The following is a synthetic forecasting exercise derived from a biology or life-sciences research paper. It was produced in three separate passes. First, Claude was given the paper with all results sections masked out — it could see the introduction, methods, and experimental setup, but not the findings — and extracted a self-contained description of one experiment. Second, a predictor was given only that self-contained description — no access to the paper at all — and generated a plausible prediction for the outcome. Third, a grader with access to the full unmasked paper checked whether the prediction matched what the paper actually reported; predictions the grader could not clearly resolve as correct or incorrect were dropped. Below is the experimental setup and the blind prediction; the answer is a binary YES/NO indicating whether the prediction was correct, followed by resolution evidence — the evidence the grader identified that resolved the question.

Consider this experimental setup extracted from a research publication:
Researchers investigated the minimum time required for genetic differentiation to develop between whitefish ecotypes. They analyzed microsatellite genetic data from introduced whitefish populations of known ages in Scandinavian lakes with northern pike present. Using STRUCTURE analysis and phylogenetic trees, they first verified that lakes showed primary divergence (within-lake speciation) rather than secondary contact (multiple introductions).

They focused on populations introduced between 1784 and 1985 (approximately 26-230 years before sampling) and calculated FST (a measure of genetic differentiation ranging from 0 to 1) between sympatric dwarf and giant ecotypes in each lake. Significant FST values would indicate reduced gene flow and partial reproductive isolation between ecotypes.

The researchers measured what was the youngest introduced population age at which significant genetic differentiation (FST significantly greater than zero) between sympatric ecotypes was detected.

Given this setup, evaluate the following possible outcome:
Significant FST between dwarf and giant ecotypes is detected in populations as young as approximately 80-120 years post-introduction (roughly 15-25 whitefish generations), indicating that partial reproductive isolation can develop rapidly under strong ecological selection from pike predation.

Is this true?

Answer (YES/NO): NO